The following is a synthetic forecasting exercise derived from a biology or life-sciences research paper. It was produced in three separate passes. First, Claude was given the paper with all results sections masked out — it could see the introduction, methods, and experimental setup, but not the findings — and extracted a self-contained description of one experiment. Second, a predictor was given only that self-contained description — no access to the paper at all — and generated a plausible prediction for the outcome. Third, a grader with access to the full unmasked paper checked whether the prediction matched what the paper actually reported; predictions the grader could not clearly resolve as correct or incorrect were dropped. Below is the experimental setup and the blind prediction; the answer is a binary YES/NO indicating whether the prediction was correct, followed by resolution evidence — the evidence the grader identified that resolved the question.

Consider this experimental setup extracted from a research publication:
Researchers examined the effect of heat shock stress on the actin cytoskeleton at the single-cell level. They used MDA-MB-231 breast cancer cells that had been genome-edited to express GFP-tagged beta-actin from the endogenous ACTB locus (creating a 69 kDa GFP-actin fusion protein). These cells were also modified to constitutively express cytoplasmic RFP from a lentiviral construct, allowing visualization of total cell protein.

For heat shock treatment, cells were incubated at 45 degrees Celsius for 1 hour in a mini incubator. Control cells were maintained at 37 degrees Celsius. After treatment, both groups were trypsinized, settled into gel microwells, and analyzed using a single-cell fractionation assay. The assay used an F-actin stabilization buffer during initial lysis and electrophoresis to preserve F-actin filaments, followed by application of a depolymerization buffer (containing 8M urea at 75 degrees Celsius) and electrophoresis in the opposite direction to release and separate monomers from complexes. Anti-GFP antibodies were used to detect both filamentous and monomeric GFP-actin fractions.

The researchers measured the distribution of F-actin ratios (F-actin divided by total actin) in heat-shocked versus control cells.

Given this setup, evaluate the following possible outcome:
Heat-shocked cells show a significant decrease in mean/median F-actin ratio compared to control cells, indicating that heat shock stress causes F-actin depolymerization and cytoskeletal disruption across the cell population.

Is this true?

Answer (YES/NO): NO